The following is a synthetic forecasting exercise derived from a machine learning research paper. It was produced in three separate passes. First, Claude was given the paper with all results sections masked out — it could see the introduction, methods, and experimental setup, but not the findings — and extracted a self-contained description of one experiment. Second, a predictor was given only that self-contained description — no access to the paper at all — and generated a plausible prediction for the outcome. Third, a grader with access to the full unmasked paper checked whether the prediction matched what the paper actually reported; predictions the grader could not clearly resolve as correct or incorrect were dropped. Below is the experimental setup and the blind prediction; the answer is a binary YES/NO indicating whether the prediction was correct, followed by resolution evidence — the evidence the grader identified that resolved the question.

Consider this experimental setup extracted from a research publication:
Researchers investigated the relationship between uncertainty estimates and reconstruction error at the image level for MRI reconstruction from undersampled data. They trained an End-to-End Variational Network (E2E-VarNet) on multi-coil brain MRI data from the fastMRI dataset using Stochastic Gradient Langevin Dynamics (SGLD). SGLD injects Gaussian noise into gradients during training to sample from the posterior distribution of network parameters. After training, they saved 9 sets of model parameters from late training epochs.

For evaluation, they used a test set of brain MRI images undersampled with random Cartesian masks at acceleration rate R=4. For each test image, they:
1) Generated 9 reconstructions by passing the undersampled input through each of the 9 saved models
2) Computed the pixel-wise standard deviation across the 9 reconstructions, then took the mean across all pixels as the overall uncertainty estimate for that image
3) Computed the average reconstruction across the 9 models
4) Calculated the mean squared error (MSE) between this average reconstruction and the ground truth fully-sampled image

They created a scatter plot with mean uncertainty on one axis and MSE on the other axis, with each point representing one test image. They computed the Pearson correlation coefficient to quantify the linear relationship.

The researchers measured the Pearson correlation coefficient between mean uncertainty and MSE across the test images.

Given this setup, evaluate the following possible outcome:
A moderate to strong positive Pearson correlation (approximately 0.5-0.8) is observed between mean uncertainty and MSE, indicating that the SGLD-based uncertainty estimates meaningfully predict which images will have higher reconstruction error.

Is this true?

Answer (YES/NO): NO